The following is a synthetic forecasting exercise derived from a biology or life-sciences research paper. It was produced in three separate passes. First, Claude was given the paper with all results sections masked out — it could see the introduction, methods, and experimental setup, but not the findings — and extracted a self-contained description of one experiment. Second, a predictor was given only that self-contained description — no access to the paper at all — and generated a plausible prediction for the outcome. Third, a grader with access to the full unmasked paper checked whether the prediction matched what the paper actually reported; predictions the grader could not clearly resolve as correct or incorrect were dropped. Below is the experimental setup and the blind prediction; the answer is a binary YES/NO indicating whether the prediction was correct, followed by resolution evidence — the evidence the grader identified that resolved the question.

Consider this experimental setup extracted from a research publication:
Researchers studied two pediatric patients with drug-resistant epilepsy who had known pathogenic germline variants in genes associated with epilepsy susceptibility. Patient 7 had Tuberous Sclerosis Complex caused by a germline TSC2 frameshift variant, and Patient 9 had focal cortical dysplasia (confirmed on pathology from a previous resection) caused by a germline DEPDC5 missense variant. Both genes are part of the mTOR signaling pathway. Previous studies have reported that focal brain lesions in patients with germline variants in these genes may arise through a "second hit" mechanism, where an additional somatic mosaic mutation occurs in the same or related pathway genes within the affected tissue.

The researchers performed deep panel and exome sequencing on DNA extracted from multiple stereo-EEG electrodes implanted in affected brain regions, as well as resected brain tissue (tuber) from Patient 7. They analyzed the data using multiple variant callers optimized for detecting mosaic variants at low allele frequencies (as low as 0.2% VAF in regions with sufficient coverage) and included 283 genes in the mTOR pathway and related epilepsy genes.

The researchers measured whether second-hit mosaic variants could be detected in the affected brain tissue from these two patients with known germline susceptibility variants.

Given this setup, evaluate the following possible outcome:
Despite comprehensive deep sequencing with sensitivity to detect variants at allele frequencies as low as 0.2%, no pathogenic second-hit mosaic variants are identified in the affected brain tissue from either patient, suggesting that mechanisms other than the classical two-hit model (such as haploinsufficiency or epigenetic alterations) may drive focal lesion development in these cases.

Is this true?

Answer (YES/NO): YES